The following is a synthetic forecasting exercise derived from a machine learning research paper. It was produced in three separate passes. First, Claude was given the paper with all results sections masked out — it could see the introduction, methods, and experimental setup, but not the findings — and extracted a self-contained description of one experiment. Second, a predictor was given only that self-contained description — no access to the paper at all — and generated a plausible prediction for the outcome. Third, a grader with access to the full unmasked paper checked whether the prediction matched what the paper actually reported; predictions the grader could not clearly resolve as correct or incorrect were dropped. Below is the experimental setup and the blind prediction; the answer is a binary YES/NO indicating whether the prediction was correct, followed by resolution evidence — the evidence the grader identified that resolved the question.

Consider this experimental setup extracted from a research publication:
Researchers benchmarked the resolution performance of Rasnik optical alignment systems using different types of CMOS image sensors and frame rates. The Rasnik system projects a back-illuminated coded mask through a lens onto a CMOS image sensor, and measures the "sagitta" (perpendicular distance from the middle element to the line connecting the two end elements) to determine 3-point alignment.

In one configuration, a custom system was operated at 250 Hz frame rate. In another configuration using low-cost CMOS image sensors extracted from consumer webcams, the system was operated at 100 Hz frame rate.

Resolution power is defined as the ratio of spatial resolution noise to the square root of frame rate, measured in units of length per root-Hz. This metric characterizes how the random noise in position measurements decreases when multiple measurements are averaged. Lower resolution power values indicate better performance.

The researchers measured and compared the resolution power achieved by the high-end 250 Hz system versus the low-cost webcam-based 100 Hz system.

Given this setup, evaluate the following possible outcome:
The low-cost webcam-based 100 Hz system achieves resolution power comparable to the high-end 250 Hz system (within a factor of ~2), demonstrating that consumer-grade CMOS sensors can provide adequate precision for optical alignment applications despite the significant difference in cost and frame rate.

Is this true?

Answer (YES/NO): NO